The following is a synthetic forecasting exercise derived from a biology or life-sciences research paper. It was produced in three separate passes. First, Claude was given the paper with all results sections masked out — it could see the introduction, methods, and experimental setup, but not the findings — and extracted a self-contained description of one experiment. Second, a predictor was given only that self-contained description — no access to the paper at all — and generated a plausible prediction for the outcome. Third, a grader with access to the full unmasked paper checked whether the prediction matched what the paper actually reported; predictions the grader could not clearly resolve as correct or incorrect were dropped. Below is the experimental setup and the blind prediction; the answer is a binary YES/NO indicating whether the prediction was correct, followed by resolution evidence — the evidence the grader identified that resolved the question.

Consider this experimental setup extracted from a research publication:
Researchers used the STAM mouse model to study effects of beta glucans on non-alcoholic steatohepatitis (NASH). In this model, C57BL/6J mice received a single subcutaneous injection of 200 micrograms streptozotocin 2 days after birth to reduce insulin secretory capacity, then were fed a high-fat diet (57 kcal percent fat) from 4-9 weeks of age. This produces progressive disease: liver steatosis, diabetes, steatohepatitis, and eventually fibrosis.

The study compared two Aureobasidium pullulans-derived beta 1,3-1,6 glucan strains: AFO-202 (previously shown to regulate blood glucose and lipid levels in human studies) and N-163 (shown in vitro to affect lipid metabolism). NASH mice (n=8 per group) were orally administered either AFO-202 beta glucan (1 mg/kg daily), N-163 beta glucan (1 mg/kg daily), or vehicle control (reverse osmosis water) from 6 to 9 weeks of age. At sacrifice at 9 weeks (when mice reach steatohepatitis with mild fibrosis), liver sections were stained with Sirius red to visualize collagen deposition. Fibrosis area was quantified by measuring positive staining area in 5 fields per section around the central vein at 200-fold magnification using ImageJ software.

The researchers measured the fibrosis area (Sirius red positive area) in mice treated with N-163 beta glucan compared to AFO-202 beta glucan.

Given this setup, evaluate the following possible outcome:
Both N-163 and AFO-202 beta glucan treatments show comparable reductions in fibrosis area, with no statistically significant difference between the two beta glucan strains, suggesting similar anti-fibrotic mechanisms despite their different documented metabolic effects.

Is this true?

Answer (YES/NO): NO